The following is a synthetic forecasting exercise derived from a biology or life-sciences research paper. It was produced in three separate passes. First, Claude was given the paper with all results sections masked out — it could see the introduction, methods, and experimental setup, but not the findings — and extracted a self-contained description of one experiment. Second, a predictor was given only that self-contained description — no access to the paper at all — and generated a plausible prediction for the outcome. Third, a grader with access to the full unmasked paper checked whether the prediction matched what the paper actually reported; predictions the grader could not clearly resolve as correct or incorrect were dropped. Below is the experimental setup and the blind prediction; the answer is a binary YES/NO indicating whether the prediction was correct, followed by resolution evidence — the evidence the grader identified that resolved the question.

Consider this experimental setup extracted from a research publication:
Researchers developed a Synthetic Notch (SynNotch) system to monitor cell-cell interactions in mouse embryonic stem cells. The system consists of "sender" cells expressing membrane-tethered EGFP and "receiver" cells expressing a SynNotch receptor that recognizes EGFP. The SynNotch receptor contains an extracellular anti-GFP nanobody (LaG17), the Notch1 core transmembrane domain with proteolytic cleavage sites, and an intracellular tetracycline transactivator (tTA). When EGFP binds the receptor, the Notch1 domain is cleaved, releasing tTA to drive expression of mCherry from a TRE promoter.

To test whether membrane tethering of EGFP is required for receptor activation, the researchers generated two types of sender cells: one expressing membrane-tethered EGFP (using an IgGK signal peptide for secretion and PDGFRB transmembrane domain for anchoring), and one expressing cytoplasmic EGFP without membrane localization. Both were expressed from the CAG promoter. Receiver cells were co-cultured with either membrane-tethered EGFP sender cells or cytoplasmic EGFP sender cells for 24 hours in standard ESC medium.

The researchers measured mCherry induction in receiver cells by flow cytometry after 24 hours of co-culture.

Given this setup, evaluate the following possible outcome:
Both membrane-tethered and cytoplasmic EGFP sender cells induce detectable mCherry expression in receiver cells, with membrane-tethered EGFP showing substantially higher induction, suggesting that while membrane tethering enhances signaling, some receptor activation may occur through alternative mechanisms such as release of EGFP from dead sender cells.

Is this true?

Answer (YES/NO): NO